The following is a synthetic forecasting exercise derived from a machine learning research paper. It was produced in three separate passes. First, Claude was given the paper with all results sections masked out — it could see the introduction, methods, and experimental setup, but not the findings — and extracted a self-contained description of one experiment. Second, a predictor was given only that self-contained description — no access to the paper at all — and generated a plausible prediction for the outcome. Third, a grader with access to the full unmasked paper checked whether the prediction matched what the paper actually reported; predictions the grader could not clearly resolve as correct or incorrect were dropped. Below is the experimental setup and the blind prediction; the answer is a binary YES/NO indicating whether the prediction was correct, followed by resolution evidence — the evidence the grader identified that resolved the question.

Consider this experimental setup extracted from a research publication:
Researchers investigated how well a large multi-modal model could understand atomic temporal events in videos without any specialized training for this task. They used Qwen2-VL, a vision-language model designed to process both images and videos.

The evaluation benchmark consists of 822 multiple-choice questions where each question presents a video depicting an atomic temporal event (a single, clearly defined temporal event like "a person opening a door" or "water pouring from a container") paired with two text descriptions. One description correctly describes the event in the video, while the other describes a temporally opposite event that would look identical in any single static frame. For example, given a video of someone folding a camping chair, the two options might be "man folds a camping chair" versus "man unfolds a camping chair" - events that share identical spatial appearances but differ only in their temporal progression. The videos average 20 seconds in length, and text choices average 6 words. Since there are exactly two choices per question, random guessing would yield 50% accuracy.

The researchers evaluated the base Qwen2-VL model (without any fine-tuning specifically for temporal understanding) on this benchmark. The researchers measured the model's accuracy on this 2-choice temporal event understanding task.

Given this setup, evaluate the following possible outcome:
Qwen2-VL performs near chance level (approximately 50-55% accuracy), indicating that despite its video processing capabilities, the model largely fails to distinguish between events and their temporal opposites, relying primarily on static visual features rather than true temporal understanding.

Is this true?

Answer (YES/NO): NO